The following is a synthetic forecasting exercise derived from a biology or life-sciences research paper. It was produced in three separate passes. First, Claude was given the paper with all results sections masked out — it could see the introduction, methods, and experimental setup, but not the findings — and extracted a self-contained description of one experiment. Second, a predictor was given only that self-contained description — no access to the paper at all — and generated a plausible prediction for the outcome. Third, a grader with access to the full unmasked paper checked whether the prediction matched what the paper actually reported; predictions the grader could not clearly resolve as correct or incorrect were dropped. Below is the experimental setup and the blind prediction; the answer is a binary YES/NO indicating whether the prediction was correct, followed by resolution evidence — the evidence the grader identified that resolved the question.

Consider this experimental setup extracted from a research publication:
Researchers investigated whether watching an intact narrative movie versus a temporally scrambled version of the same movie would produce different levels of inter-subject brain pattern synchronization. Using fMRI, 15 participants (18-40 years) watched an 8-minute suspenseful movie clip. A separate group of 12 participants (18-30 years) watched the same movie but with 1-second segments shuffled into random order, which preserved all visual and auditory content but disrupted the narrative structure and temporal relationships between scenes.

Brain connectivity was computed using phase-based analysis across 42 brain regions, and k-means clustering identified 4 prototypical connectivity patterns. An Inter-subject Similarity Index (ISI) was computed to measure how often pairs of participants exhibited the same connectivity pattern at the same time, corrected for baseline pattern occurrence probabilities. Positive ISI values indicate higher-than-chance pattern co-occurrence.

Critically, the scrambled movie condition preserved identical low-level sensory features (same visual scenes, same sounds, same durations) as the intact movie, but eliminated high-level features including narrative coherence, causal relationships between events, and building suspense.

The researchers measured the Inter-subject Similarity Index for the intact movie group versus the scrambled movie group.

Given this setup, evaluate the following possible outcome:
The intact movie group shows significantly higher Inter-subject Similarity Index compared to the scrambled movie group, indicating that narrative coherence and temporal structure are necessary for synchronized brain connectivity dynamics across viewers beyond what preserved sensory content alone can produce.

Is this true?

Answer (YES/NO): YES